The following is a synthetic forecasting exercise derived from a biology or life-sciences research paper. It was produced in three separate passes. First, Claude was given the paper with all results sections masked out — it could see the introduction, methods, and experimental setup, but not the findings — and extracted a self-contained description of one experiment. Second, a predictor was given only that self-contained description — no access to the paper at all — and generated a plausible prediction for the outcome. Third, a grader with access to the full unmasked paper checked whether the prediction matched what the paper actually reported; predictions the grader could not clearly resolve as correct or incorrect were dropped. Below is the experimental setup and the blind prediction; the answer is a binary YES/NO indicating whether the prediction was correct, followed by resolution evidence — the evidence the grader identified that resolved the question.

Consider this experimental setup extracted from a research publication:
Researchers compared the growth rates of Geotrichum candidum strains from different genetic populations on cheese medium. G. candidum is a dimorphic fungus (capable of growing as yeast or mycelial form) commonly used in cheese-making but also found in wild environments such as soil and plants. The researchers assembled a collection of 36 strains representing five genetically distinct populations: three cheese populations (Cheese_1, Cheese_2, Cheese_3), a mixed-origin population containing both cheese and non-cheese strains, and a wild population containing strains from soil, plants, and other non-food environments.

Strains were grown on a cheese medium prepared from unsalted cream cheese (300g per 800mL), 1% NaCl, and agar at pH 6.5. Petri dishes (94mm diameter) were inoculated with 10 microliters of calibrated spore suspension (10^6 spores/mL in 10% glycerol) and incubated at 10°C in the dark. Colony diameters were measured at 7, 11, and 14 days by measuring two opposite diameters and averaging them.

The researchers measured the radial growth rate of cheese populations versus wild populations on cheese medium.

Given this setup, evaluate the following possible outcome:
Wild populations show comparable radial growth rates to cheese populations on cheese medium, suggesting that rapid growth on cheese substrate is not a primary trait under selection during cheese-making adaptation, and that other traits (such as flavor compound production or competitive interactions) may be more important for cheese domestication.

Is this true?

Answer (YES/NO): NO